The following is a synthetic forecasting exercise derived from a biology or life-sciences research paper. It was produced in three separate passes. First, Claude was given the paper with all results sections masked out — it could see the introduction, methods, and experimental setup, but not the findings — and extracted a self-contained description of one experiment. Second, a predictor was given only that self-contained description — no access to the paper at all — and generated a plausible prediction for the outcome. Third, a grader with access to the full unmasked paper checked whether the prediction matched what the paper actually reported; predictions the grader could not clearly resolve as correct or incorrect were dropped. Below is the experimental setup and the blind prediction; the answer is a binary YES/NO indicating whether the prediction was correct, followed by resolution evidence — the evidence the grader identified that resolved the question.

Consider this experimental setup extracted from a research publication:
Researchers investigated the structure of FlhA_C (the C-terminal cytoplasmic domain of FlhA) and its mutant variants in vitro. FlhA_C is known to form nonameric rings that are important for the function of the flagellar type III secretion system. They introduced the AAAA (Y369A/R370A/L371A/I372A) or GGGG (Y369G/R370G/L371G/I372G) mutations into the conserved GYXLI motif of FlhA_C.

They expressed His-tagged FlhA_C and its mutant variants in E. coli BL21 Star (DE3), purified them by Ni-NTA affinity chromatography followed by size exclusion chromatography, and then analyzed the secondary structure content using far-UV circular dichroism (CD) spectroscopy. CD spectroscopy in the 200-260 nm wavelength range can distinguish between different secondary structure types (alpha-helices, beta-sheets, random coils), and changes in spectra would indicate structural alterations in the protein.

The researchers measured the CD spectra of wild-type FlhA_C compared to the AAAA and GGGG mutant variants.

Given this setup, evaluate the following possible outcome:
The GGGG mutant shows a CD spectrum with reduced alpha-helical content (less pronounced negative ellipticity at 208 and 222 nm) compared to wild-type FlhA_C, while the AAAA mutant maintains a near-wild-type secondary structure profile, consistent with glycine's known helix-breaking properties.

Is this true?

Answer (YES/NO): NO